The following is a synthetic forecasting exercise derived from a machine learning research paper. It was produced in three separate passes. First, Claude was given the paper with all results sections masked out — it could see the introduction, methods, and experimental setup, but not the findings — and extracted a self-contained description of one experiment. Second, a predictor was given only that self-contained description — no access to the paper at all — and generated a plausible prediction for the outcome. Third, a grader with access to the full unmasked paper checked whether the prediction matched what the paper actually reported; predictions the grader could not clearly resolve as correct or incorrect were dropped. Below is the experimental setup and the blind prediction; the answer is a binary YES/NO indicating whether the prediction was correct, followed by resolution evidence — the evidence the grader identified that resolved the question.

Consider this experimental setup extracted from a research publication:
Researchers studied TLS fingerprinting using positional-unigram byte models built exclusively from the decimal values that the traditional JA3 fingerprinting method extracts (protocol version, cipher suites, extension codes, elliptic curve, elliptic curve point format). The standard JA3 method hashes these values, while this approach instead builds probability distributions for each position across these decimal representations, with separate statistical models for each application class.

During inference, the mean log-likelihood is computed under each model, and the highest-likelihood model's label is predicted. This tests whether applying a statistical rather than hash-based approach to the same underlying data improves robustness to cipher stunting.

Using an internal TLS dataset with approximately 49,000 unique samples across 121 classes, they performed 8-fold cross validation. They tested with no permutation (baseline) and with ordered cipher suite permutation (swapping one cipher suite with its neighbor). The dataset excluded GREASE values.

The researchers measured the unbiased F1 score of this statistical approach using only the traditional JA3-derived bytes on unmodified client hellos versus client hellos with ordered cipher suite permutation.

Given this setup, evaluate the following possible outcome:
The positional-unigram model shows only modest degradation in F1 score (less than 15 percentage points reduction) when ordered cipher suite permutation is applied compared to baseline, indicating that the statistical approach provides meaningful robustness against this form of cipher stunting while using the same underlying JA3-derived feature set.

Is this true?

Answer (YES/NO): YES